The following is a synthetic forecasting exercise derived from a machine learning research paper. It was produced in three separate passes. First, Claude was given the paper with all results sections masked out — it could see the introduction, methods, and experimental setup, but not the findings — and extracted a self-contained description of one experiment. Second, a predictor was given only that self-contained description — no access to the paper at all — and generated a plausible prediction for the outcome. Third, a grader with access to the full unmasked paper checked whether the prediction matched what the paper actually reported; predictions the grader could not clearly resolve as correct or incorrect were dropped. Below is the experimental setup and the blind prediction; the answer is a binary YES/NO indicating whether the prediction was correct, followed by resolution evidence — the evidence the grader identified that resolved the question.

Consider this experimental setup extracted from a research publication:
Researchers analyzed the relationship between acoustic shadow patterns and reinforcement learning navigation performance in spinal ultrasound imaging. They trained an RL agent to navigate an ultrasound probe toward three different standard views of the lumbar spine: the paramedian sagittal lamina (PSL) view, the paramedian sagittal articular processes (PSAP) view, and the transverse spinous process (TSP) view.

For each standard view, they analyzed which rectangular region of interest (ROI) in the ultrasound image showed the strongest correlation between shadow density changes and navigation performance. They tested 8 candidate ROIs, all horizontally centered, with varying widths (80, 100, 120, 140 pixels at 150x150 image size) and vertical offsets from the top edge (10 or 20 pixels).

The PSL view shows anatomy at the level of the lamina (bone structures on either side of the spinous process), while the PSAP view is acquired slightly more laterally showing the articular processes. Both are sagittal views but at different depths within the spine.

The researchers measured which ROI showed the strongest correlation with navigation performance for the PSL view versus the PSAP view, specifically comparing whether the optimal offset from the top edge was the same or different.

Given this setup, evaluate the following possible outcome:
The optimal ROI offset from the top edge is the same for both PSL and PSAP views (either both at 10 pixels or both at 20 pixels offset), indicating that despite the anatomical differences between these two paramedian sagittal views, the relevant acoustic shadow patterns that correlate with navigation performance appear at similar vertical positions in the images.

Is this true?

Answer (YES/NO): NO